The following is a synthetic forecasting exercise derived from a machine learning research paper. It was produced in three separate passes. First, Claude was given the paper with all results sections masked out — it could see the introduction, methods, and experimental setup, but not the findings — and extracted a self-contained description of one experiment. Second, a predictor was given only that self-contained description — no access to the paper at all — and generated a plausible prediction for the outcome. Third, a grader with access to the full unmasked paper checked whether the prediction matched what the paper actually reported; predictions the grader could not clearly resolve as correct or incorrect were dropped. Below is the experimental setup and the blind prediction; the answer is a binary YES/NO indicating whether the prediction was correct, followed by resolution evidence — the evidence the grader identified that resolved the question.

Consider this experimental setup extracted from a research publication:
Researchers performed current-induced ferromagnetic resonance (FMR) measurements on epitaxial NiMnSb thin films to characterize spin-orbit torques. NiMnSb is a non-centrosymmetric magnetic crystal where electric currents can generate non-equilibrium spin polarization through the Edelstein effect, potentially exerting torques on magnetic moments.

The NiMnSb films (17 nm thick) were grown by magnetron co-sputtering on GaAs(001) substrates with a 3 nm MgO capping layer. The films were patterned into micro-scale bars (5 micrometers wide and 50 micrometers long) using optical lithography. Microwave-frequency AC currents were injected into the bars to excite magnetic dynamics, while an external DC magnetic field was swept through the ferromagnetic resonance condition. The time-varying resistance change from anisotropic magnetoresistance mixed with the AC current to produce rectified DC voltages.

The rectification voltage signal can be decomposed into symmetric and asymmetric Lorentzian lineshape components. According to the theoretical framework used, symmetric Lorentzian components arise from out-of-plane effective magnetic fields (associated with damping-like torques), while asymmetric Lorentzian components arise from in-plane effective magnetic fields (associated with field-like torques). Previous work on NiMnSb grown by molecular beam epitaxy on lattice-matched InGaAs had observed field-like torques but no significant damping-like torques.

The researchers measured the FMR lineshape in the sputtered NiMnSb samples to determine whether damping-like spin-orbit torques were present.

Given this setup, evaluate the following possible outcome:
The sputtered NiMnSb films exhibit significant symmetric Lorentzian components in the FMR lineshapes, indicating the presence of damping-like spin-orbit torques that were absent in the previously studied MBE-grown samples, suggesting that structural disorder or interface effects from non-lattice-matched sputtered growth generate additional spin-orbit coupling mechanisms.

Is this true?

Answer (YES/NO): NO